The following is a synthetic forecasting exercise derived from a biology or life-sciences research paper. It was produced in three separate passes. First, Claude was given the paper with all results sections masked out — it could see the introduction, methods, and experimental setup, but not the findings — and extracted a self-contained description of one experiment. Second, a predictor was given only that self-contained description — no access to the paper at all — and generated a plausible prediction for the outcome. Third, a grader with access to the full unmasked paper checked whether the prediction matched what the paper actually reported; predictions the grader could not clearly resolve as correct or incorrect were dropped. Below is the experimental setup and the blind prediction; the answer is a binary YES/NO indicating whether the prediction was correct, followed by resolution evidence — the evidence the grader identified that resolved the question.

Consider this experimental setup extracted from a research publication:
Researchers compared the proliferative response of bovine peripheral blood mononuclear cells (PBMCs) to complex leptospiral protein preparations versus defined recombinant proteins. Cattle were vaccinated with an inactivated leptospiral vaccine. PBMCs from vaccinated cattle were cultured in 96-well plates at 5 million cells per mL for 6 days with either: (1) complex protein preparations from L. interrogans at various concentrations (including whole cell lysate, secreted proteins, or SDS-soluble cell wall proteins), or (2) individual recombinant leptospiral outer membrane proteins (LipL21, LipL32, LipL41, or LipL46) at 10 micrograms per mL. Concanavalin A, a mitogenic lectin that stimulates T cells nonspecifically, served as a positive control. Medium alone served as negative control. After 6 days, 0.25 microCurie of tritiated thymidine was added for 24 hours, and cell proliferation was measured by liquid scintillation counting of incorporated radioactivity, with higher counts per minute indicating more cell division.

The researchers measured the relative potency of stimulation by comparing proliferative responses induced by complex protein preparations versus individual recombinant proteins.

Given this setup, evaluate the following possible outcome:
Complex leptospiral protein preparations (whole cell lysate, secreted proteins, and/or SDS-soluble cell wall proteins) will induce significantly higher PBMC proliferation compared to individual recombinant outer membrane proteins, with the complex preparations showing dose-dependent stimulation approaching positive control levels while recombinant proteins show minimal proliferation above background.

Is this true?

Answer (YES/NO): NO